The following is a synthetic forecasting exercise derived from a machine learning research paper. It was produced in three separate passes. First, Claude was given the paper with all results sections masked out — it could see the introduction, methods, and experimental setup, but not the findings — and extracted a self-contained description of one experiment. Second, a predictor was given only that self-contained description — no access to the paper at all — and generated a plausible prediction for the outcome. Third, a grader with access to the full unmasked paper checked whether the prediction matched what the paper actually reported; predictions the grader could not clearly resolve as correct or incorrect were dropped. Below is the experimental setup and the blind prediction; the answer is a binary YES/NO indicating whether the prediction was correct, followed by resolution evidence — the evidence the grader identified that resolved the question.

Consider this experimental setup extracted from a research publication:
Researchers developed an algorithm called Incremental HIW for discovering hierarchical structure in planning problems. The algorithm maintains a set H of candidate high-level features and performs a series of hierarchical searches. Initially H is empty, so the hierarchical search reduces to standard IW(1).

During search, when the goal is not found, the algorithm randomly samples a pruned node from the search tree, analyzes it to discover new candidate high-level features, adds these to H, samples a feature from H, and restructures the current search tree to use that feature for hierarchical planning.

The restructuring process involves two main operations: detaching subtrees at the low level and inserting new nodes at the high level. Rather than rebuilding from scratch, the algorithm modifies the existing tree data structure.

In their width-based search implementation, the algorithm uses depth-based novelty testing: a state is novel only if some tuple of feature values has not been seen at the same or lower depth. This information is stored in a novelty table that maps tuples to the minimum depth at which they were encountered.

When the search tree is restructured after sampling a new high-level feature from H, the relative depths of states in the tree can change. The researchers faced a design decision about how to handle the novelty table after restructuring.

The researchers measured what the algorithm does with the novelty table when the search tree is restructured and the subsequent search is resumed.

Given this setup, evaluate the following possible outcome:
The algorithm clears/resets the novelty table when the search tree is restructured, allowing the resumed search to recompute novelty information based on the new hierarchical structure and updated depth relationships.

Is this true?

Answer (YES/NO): YES